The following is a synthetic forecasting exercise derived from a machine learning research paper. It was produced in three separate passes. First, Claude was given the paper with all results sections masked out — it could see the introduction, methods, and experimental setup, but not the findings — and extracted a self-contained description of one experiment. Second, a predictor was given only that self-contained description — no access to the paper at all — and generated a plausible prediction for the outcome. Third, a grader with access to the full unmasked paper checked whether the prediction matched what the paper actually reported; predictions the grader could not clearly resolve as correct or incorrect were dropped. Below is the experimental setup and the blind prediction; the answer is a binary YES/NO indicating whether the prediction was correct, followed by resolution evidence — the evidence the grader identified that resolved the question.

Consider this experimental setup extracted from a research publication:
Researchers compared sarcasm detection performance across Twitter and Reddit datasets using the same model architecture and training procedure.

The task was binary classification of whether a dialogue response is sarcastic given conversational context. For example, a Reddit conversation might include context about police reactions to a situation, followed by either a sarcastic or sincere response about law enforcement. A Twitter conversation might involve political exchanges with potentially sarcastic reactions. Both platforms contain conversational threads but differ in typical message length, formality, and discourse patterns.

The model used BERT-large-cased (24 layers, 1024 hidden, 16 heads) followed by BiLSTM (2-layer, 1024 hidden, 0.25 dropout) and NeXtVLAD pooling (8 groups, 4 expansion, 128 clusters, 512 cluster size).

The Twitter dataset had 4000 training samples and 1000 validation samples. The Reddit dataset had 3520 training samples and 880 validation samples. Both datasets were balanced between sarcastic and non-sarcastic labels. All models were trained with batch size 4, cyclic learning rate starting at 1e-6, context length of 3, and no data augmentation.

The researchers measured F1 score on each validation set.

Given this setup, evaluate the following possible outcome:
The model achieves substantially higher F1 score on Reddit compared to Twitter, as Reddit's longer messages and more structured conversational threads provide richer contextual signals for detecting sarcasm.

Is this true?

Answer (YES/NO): NO